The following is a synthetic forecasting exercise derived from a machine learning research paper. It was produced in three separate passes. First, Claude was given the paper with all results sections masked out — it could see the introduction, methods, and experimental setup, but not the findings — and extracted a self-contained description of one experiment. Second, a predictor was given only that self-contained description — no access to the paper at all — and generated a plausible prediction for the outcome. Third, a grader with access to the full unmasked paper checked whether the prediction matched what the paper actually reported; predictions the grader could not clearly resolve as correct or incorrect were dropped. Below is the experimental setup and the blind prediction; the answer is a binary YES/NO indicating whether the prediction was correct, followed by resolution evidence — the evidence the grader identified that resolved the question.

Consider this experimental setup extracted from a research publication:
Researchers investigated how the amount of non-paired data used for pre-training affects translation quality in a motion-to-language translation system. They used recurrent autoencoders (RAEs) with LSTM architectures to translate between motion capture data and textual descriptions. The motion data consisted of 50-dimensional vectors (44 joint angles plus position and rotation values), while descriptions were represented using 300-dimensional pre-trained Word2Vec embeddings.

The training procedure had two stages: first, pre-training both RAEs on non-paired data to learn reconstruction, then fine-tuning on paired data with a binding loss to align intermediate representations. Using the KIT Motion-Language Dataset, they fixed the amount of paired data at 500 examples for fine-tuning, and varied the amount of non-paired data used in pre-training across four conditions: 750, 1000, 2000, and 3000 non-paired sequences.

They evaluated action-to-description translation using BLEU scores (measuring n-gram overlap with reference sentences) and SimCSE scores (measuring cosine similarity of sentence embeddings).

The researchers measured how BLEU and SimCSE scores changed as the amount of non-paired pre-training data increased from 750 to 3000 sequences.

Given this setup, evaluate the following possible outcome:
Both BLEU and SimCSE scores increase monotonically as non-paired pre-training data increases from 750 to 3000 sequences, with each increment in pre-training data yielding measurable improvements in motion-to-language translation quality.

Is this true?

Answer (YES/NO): NO